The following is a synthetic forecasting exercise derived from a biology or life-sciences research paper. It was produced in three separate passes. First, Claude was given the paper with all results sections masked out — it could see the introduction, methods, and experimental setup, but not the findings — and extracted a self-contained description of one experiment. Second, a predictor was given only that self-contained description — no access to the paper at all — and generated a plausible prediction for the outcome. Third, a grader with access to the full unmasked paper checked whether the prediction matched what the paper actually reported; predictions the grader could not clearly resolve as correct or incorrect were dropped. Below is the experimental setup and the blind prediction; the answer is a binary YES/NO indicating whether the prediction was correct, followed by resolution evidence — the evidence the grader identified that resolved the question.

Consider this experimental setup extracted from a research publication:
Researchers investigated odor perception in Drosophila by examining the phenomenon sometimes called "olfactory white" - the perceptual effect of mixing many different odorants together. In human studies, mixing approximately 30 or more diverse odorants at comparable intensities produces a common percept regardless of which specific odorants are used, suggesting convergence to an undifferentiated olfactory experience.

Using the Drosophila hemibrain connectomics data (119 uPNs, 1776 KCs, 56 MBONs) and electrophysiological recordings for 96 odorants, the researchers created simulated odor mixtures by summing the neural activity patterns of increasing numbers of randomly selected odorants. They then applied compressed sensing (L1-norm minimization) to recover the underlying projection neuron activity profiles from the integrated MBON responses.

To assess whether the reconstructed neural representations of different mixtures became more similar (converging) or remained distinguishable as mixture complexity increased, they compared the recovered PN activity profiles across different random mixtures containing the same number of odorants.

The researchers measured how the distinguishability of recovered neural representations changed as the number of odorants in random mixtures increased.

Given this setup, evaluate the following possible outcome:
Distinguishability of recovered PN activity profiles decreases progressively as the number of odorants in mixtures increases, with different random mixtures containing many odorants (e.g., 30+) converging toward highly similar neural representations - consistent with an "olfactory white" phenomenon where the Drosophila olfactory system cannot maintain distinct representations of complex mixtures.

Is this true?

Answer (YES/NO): NO